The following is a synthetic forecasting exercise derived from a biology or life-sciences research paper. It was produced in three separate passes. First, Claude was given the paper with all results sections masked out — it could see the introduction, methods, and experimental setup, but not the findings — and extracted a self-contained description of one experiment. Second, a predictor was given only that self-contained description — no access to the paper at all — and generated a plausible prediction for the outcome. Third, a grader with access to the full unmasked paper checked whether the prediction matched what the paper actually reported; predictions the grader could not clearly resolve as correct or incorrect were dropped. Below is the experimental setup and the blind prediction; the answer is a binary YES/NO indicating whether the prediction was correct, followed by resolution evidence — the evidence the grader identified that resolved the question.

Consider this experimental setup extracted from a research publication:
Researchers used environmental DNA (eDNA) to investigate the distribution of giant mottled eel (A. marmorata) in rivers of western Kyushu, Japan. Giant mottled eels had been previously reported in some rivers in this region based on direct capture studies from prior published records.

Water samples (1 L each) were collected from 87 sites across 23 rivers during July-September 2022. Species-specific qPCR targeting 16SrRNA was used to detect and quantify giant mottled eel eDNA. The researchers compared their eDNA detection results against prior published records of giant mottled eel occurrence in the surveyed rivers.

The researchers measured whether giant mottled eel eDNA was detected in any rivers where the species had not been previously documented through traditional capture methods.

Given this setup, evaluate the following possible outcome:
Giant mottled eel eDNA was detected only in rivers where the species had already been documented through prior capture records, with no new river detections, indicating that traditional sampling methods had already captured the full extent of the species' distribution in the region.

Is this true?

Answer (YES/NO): NO